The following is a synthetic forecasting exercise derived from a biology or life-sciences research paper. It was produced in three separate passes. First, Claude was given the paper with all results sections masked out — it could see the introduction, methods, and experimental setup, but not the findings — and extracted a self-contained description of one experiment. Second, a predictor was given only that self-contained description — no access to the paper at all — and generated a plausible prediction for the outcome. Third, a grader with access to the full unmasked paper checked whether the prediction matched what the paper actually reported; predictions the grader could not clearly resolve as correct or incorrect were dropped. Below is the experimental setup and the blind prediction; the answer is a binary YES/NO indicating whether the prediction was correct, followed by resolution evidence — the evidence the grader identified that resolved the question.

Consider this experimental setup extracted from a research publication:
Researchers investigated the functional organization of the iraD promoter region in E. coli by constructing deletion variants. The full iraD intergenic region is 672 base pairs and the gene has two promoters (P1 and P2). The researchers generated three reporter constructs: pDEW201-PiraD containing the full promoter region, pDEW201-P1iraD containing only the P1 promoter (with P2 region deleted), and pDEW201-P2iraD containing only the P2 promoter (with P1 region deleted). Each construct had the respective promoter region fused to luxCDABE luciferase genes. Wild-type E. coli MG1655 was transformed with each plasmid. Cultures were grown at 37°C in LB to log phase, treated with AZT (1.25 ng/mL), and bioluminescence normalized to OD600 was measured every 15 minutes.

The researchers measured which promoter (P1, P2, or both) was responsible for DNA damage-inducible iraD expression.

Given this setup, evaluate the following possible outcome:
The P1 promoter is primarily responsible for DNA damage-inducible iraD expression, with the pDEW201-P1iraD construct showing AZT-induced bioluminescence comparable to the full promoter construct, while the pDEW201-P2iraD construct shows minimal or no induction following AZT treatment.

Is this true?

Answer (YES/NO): NO